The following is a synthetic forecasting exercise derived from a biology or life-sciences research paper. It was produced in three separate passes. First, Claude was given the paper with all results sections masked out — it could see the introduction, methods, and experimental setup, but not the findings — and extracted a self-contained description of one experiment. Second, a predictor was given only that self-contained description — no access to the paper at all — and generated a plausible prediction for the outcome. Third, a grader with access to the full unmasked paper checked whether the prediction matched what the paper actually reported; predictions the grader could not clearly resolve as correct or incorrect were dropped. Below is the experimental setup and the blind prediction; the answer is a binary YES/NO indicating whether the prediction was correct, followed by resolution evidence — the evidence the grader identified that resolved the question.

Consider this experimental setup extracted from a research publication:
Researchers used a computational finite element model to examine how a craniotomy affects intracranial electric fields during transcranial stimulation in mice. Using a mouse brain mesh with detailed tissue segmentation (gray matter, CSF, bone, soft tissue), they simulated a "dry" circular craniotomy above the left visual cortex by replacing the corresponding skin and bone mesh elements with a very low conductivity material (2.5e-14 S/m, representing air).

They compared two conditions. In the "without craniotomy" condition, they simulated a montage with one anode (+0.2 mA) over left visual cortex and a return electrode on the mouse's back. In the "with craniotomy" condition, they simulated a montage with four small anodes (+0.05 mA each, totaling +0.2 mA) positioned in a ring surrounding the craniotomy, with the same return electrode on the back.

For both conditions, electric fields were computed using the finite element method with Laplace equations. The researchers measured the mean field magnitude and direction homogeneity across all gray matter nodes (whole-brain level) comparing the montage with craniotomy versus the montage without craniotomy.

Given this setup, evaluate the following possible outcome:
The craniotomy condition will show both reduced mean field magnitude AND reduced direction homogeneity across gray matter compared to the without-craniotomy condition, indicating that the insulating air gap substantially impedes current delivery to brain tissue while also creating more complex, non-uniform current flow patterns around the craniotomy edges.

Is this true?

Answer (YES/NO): NO